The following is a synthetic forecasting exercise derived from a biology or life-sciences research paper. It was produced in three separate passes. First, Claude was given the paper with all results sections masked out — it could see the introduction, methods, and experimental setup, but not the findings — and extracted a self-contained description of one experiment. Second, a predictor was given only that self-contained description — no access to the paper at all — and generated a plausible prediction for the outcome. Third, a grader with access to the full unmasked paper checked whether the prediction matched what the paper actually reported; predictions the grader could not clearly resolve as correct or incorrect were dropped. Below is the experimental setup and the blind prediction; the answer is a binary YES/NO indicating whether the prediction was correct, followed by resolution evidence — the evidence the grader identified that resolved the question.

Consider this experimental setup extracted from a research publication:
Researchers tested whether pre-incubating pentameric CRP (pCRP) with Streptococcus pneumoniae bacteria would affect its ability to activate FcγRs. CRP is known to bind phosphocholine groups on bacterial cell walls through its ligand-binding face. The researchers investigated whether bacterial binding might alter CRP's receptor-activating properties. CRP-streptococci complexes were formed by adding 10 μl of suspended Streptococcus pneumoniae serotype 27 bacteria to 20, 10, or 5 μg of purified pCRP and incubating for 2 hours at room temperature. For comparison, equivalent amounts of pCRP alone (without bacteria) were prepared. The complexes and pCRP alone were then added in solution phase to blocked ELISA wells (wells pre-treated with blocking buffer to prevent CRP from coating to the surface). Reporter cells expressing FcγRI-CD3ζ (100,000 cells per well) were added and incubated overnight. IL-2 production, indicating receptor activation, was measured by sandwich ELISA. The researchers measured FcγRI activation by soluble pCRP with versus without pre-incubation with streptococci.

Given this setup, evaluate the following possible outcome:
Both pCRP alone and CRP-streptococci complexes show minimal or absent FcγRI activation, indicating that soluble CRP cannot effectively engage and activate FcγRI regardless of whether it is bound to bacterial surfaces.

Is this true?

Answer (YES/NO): NO